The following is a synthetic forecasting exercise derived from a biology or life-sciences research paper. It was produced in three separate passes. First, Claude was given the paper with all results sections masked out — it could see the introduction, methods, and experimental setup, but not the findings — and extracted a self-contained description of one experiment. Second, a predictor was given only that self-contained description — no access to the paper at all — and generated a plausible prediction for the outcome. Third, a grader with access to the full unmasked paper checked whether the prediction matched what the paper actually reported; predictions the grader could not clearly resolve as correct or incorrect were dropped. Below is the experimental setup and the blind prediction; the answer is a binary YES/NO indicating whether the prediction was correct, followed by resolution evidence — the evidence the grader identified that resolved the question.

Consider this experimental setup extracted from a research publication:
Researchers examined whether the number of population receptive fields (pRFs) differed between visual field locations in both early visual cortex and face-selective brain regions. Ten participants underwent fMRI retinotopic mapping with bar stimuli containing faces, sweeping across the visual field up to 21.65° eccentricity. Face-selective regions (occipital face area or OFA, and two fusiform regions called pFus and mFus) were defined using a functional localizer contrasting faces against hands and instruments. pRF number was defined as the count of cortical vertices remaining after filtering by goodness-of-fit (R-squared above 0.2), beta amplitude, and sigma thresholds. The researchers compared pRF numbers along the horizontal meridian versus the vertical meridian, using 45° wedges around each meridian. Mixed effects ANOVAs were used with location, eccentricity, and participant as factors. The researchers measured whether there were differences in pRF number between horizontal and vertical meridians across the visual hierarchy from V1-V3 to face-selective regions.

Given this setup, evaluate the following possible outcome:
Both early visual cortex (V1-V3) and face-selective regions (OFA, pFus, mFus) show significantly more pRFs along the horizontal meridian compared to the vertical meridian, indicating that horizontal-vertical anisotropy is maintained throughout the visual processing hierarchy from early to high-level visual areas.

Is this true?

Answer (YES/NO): NO